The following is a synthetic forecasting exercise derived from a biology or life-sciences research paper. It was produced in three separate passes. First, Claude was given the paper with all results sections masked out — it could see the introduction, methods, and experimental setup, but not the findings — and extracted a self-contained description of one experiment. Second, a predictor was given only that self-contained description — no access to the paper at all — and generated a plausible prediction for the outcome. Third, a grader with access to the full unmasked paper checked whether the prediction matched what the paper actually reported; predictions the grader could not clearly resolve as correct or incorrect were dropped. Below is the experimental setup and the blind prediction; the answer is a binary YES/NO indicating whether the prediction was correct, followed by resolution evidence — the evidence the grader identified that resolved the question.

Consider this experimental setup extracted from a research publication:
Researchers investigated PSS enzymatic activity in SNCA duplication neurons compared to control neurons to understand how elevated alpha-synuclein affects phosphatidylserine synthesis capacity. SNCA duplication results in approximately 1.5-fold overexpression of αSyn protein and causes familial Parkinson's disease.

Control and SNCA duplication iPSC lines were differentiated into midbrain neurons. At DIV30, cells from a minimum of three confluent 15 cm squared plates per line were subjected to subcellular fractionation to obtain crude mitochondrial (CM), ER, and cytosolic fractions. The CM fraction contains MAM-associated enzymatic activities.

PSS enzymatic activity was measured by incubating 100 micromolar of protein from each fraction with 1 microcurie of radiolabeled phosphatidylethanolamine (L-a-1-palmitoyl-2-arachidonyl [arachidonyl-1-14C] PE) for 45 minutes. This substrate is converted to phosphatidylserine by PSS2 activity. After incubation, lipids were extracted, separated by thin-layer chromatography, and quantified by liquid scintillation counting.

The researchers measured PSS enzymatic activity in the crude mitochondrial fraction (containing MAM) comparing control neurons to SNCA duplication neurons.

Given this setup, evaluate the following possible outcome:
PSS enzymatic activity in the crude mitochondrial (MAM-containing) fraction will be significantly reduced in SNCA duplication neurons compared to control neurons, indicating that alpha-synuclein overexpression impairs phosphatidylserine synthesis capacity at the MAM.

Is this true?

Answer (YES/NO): YES